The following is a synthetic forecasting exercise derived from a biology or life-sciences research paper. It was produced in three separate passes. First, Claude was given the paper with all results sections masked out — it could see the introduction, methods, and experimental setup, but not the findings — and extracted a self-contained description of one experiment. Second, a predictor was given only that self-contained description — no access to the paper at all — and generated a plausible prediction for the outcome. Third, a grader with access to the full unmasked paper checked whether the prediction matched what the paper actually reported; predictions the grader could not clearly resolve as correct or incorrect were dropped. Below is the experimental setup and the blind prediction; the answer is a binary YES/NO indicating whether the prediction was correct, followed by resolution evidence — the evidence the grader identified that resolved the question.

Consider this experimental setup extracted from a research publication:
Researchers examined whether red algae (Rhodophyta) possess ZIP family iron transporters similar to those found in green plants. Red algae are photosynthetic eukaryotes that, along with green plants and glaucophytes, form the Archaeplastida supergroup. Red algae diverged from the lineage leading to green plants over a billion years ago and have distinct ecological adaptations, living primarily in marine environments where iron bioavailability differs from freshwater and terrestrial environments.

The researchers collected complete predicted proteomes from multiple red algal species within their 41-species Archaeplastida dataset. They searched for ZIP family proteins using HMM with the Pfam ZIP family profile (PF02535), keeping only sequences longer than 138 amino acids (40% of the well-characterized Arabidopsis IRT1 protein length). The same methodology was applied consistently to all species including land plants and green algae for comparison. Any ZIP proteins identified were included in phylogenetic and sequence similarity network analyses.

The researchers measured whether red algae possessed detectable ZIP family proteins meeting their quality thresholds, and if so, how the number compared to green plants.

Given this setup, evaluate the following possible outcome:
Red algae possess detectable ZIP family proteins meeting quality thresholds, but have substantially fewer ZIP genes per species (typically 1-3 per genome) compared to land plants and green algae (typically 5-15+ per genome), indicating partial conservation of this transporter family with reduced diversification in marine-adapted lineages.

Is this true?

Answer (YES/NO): NO